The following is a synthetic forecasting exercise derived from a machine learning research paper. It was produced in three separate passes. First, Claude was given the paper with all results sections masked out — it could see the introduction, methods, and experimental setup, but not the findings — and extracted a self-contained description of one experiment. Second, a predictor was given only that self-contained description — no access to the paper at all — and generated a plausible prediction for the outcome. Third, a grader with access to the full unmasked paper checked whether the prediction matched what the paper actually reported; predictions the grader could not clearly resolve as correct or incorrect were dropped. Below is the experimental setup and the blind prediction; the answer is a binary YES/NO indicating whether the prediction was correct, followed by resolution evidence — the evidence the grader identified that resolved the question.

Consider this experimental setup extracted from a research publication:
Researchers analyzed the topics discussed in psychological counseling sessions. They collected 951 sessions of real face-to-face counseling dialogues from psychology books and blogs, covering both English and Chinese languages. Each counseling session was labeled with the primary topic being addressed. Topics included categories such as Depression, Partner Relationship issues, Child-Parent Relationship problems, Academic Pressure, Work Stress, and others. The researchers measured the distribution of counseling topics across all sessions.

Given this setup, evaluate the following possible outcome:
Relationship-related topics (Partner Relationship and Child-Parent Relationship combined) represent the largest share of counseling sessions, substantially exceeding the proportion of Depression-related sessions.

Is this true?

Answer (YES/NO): YES